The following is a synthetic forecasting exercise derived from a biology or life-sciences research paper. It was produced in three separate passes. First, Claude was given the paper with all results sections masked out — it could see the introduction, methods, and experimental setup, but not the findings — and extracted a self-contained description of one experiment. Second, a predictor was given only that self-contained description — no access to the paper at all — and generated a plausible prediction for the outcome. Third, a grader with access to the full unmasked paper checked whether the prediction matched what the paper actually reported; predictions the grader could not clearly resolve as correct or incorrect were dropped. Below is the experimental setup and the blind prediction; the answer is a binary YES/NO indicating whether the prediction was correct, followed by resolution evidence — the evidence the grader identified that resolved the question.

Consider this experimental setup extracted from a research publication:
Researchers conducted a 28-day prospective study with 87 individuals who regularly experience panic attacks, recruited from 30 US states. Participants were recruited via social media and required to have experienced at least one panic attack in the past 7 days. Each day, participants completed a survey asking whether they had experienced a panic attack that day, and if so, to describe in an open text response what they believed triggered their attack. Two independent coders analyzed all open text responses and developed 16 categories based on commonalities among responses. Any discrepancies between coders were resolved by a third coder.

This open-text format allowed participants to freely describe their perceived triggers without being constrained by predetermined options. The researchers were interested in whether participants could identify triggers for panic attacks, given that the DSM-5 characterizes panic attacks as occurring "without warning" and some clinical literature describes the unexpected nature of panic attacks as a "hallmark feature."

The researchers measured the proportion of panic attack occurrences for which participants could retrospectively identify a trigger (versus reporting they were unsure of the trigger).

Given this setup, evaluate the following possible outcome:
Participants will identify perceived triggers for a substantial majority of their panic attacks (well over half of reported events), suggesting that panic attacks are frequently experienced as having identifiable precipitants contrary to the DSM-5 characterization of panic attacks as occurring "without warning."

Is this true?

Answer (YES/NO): YES